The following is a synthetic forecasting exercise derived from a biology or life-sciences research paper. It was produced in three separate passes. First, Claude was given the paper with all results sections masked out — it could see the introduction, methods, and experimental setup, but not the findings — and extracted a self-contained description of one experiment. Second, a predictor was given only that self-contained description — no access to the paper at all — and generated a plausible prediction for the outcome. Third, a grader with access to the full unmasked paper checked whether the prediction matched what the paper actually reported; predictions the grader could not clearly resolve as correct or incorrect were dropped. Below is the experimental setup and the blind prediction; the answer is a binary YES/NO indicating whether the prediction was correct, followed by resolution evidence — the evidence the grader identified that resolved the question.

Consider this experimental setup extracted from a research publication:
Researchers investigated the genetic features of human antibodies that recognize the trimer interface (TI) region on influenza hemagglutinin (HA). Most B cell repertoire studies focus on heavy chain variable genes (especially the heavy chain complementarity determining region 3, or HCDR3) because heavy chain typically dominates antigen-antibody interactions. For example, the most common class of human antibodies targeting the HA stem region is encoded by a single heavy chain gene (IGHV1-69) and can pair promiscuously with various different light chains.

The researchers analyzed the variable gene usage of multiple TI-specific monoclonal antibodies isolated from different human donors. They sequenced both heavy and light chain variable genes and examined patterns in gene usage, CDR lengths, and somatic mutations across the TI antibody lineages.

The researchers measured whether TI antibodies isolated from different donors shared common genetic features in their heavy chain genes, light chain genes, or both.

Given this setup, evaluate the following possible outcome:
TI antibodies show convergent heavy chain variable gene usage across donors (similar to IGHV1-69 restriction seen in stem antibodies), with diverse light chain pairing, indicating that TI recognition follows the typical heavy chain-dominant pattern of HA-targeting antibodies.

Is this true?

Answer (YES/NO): NO